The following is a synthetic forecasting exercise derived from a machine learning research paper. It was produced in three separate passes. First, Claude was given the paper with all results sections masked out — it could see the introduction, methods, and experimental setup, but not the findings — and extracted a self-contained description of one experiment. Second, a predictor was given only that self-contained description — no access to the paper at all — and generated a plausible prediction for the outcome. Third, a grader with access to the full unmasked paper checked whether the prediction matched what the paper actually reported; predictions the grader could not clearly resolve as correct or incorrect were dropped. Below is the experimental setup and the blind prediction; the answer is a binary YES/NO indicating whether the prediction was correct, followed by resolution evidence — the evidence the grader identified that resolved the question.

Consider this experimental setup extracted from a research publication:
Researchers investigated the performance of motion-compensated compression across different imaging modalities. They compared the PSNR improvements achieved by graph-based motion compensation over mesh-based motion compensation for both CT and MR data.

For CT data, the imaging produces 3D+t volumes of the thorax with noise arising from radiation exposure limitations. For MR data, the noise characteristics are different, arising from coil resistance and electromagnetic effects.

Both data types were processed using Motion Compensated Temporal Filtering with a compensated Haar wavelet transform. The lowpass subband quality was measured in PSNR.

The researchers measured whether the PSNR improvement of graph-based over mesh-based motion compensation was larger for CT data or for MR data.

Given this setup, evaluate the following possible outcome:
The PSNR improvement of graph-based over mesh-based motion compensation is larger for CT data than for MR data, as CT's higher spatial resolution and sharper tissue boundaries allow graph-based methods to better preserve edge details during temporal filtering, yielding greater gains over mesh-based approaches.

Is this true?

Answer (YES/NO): NO